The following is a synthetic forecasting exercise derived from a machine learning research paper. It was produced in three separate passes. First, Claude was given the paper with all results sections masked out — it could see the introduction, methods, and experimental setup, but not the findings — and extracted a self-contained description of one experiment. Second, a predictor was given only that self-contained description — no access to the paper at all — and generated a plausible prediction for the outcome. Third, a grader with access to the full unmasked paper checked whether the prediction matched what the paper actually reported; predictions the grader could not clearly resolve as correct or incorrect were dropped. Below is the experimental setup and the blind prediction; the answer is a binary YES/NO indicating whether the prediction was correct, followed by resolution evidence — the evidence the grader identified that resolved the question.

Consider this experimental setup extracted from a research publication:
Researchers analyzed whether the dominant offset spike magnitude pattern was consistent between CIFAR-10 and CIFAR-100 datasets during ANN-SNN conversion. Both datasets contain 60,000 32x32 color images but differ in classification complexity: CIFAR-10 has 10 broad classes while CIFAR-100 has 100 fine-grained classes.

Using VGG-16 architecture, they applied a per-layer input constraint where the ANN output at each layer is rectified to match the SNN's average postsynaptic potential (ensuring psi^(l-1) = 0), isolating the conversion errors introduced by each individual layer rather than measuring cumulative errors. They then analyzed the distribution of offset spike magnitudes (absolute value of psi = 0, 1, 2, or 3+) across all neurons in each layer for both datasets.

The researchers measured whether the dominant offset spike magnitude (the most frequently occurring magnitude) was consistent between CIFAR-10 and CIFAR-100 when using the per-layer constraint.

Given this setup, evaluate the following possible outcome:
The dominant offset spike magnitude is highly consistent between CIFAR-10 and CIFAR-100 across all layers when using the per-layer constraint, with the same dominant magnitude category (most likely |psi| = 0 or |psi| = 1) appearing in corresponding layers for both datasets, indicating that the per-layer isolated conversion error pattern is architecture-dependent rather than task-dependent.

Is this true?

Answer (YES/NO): YES